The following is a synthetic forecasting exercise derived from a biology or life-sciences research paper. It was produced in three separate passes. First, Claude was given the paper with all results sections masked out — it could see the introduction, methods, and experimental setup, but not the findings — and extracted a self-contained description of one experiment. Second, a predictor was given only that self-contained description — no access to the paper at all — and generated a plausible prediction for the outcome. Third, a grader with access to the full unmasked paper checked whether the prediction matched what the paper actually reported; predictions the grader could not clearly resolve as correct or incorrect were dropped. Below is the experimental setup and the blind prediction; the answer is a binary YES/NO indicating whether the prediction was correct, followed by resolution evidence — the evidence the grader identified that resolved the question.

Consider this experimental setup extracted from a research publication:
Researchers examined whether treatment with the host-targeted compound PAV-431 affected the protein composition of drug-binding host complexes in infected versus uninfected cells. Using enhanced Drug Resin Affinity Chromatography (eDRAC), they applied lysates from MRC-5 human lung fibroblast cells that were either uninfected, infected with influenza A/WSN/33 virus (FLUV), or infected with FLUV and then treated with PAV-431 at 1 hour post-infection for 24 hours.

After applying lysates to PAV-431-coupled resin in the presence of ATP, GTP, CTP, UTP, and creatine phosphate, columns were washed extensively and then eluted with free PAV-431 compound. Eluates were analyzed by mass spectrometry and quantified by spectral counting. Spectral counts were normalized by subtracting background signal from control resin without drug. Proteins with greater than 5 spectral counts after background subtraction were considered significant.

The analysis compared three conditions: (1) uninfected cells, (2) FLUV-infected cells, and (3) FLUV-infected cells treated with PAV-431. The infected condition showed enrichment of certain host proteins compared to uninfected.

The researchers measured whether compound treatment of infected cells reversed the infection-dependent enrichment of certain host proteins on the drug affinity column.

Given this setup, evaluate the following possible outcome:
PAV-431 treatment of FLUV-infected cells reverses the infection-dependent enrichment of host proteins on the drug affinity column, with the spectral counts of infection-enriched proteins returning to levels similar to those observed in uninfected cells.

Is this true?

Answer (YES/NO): NO